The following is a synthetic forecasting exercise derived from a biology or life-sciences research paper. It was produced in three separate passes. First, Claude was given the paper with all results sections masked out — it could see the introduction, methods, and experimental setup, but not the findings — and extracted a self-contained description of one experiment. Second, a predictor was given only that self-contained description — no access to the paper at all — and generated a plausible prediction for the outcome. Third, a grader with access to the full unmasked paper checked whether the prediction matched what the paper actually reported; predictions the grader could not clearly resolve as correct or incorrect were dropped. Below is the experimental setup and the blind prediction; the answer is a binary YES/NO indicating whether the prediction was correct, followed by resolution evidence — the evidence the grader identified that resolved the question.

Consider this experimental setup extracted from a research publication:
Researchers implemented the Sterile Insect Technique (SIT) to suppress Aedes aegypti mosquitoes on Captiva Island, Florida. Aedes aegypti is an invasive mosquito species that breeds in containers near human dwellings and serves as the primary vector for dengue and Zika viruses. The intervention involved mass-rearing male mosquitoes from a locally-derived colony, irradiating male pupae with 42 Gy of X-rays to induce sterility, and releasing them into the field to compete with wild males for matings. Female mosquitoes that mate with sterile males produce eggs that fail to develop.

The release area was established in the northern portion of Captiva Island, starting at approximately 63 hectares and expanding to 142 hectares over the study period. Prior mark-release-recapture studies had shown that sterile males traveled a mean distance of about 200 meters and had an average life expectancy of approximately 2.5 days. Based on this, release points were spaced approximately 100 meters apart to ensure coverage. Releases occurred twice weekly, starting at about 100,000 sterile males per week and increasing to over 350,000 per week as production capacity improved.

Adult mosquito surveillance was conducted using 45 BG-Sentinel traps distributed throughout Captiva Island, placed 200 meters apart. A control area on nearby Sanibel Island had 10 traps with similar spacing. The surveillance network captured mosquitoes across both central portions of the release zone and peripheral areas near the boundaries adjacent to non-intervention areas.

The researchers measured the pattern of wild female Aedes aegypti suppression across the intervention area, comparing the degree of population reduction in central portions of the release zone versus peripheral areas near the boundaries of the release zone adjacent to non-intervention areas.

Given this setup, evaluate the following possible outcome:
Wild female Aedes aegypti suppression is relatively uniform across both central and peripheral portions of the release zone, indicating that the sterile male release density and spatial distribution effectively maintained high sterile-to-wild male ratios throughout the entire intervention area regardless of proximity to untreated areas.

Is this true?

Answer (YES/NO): NO